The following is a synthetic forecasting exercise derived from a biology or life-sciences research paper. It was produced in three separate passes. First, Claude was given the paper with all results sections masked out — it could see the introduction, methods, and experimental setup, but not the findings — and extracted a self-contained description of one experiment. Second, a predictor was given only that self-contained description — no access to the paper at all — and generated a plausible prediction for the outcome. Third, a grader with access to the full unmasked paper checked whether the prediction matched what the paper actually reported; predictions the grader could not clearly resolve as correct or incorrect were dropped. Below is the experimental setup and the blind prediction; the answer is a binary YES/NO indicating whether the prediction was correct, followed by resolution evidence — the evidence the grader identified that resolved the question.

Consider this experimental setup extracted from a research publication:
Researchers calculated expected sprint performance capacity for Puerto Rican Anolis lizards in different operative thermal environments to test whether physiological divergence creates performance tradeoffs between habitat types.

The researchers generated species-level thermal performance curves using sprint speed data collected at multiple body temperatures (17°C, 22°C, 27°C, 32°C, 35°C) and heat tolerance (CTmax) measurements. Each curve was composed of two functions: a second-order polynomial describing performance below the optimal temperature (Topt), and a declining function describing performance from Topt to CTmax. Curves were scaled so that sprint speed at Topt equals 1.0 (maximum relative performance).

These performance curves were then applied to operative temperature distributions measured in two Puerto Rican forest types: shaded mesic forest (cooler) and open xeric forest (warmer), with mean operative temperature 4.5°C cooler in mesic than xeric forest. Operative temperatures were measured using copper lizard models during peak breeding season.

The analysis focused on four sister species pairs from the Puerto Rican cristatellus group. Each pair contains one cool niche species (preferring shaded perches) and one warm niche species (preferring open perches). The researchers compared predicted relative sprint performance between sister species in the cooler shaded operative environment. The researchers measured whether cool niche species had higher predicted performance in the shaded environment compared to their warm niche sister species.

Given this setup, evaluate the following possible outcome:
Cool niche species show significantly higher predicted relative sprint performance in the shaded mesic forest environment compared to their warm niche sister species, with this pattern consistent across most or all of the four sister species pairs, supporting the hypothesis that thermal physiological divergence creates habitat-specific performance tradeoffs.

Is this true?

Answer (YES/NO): YES